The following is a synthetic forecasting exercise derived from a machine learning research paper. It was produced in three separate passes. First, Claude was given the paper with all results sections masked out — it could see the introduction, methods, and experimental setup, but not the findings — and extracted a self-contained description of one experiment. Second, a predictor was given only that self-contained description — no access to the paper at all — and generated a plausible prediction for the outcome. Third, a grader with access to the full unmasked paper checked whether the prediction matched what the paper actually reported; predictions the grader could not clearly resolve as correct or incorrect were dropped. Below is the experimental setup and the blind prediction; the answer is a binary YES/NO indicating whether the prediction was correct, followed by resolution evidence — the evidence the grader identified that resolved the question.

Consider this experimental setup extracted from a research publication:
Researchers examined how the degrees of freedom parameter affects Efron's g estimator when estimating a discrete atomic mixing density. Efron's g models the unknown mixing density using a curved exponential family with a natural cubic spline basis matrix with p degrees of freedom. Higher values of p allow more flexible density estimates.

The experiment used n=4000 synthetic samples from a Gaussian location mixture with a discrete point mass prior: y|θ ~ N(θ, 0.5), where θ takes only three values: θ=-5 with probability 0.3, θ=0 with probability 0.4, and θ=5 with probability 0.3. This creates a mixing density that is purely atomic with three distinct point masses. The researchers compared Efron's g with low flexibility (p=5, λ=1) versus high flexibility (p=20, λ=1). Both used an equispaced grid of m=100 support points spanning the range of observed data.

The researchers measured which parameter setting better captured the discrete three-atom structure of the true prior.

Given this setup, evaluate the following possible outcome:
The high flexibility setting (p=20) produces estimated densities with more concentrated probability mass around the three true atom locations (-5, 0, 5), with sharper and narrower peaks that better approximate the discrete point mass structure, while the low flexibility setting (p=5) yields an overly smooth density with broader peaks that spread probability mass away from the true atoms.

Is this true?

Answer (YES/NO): YES